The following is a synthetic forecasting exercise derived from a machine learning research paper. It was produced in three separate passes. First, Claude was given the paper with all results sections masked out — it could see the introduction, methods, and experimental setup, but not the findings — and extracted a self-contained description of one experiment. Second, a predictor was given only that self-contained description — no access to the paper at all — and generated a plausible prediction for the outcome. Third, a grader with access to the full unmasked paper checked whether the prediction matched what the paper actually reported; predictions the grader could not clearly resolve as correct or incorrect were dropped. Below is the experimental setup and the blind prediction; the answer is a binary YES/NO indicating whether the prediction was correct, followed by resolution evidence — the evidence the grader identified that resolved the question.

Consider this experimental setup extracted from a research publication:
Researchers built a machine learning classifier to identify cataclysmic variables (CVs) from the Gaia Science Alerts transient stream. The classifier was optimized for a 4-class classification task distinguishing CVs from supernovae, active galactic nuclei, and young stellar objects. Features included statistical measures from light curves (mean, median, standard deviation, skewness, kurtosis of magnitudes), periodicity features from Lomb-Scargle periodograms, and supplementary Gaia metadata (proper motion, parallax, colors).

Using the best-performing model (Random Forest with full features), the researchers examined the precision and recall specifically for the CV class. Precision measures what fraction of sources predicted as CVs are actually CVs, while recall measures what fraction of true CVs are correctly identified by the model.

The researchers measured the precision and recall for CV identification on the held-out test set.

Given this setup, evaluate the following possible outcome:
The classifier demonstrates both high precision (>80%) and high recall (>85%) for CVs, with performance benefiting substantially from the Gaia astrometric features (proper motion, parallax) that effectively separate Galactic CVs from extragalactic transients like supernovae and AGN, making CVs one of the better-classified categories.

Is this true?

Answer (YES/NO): YES